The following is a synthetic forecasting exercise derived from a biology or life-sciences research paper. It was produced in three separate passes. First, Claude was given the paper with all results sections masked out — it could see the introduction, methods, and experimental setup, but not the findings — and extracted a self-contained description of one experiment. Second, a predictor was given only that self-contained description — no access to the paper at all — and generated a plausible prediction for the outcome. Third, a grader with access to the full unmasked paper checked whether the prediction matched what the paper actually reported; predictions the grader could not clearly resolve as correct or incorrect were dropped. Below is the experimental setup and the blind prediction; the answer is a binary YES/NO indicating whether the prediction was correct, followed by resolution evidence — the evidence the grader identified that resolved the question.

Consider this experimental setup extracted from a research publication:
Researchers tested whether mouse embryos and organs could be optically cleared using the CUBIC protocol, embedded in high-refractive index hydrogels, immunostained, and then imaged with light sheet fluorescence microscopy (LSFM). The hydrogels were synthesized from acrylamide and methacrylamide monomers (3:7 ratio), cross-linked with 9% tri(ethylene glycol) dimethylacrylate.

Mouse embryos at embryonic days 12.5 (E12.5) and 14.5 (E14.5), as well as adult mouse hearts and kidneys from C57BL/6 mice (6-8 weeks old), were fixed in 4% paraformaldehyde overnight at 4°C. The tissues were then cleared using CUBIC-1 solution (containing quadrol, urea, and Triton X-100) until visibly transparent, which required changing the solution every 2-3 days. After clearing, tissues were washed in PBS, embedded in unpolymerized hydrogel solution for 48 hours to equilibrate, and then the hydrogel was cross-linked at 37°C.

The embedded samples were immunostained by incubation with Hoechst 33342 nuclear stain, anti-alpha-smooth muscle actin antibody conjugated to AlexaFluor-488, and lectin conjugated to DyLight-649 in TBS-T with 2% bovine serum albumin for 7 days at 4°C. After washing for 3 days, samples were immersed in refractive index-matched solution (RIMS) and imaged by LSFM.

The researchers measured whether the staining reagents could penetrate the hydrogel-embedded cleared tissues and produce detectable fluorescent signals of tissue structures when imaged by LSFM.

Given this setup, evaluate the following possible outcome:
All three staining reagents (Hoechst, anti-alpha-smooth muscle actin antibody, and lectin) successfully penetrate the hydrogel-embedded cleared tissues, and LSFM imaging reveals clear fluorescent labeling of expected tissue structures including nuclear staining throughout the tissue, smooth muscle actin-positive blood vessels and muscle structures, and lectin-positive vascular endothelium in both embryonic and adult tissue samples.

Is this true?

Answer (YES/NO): YES